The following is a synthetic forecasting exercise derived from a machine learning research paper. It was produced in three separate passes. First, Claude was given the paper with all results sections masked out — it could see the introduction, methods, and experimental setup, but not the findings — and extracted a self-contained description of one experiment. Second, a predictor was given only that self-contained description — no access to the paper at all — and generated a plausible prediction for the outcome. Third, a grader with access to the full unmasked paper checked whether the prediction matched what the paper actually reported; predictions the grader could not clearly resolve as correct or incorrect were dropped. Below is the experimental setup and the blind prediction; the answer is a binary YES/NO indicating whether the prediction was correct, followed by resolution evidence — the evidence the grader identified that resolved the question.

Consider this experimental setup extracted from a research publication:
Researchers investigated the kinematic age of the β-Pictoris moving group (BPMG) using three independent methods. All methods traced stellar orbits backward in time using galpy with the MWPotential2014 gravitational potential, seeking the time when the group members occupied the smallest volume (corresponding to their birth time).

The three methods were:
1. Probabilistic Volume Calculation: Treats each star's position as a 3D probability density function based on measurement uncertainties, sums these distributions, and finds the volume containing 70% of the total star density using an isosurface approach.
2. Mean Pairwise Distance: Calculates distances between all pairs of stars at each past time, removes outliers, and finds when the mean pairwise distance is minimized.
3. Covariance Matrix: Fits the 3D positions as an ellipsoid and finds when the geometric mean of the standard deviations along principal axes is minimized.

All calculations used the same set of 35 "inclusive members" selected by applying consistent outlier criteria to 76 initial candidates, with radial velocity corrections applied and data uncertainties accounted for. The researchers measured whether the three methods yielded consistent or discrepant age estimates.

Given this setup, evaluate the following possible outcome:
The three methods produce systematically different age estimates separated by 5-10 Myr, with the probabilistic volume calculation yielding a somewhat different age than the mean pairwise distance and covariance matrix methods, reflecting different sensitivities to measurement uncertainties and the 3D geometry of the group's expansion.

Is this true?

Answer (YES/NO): NO